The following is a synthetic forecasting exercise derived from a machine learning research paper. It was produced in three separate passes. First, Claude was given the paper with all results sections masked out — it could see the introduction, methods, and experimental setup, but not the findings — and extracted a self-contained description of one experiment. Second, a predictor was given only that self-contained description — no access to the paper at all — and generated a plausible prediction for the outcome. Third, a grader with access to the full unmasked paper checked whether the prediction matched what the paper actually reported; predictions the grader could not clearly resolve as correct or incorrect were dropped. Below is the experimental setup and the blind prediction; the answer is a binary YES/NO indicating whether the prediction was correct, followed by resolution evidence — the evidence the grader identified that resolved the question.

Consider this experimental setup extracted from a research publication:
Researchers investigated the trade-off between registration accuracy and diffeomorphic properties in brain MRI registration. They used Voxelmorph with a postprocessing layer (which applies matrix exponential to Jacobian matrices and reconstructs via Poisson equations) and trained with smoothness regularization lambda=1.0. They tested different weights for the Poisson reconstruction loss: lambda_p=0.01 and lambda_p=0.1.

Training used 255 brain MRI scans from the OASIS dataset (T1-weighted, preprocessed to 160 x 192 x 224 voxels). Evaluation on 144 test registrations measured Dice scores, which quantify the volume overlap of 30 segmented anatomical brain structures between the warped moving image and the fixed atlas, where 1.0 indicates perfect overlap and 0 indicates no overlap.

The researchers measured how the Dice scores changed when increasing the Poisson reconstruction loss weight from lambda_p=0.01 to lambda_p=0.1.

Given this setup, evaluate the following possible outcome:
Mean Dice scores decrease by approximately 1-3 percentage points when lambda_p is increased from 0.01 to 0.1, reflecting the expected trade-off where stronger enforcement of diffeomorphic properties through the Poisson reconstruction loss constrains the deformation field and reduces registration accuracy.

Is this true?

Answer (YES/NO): NO